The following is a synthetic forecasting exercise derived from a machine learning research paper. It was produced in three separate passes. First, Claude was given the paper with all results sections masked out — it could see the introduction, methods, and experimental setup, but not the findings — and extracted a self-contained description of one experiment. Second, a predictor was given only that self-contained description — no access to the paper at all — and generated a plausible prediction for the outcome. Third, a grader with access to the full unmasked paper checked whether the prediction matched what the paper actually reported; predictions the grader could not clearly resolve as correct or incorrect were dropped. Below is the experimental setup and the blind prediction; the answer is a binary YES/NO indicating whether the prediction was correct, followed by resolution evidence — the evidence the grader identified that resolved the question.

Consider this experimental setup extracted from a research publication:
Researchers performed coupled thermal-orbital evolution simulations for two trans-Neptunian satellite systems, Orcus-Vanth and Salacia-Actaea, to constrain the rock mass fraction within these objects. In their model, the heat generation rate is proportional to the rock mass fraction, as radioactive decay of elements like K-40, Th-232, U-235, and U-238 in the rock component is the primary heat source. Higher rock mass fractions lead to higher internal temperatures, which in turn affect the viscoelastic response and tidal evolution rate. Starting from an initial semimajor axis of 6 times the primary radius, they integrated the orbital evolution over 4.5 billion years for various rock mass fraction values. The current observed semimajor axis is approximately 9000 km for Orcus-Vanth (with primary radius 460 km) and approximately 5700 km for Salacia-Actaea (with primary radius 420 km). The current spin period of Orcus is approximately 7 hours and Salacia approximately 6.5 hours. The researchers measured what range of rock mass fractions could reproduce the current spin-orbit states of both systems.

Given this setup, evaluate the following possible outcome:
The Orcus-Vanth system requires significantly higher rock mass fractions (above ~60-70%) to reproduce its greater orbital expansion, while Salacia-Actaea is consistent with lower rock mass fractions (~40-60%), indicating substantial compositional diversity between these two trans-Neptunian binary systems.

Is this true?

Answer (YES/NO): NO